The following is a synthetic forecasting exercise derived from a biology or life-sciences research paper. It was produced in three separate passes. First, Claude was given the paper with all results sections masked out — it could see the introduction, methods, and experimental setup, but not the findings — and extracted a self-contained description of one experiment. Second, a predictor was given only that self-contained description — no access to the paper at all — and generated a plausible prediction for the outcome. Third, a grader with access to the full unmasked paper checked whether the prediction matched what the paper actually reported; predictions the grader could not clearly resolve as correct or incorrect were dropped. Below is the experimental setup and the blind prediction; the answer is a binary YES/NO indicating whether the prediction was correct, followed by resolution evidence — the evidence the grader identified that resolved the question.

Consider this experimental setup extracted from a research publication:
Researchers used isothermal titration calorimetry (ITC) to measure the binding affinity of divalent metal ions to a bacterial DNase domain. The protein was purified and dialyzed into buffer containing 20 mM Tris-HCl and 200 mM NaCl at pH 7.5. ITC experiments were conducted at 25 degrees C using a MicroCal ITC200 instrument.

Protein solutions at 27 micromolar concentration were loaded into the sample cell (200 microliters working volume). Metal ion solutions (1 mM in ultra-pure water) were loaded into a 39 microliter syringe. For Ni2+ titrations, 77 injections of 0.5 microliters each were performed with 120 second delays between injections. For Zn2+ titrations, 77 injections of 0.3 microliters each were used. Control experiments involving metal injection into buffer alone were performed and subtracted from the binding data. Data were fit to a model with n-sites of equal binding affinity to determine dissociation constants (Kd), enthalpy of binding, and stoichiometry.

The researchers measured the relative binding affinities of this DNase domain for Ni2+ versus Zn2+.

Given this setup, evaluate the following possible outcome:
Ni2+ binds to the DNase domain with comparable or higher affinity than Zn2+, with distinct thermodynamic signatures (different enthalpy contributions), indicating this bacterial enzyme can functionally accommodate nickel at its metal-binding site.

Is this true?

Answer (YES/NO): NO